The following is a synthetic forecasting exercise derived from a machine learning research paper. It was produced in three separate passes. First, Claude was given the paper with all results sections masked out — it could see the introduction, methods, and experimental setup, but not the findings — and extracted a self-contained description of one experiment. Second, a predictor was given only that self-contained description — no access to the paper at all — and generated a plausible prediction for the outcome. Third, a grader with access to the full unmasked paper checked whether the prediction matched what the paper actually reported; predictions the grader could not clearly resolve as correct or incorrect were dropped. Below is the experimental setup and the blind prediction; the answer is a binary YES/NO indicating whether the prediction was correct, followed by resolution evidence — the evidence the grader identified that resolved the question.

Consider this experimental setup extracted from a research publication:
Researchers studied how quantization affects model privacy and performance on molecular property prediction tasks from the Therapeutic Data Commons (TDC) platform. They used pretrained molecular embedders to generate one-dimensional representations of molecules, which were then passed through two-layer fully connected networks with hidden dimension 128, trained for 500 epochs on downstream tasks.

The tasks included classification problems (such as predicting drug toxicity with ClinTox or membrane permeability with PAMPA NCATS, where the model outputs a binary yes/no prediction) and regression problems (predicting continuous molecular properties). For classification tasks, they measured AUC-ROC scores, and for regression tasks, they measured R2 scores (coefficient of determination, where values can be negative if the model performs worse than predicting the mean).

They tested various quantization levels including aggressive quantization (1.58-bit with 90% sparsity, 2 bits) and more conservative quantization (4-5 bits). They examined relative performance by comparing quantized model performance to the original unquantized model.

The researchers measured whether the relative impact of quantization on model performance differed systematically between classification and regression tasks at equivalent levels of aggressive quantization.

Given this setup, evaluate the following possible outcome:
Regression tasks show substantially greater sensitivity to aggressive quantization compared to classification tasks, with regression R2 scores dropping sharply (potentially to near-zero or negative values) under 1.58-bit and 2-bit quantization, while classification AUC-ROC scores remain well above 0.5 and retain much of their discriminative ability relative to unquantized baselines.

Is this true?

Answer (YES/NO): YES